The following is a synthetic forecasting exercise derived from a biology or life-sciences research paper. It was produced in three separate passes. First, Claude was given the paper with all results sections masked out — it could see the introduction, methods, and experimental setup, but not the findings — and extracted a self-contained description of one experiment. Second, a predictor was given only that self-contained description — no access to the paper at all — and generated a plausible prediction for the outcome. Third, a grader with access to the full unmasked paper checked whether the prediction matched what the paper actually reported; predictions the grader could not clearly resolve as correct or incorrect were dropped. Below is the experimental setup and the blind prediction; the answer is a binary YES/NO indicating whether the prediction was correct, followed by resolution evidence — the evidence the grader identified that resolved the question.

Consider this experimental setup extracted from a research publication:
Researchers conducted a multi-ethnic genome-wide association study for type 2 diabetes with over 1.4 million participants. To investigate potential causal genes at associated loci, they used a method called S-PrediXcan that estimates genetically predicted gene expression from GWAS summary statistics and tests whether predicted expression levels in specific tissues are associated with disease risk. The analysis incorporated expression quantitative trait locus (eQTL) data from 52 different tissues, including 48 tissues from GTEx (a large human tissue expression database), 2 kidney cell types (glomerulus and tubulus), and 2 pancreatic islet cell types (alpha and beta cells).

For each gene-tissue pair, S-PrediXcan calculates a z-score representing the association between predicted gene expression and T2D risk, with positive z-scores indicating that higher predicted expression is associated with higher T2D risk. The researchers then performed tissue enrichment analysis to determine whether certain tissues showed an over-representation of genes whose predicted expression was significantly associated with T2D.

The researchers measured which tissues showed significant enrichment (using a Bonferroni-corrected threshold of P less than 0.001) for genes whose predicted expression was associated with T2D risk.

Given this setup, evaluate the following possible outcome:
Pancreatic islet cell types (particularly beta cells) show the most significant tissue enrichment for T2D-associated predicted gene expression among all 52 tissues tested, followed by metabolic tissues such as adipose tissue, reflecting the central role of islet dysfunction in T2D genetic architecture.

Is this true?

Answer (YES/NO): NO